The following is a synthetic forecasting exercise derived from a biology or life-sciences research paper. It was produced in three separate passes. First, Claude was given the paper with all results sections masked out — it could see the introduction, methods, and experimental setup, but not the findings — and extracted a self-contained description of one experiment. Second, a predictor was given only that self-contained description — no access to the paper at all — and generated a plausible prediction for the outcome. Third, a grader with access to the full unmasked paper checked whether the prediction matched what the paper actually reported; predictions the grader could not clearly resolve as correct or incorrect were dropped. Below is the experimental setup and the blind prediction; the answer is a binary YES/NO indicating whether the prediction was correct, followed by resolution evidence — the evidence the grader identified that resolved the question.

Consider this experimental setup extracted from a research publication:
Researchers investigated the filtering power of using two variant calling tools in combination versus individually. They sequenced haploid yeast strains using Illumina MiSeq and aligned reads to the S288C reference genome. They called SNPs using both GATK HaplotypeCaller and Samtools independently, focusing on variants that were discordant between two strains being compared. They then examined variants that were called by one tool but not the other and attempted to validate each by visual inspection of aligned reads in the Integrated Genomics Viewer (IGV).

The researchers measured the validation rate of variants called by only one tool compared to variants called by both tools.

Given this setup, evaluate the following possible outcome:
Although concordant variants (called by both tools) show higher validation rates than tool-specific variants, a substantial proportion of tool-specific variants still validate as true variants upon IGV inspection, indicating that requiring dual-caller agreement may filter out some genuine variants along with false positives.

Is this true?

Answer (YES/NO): NO